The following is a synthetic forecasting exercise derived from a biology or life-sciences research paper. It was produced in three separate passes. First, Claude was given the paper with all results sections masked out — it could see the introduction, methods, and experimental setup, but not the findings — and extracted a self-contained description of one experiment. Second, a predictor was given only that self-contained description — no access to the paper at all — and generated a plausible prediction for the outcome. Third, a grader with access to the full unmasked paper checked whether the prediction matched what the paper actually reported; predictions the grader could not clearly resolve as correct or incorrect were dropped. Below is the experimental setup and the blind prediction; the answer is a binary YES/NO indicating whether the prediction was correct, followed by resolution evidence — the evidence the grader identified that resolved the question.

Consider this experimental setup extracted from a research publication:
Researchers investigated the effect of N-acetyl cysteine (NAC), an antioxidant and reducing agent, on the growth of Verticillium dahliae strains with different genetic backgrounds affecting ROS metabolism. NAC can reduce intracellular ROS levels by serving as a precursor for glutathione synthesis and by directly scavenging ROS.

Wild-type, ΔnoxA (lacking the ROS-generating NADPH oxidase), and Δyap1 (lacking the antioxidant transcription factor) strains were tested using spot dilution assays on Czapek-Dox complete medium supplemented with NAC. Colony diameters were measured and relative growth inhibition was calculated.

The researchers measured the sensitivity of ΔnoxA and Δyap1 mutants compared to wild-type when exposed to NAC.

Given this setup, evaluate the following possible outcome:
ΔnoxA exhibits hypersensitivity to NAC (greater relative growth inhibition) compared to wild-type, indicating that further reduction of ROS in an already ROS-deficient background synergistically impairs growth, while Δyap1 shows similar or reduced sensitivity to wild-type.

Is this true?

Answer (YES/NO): NO